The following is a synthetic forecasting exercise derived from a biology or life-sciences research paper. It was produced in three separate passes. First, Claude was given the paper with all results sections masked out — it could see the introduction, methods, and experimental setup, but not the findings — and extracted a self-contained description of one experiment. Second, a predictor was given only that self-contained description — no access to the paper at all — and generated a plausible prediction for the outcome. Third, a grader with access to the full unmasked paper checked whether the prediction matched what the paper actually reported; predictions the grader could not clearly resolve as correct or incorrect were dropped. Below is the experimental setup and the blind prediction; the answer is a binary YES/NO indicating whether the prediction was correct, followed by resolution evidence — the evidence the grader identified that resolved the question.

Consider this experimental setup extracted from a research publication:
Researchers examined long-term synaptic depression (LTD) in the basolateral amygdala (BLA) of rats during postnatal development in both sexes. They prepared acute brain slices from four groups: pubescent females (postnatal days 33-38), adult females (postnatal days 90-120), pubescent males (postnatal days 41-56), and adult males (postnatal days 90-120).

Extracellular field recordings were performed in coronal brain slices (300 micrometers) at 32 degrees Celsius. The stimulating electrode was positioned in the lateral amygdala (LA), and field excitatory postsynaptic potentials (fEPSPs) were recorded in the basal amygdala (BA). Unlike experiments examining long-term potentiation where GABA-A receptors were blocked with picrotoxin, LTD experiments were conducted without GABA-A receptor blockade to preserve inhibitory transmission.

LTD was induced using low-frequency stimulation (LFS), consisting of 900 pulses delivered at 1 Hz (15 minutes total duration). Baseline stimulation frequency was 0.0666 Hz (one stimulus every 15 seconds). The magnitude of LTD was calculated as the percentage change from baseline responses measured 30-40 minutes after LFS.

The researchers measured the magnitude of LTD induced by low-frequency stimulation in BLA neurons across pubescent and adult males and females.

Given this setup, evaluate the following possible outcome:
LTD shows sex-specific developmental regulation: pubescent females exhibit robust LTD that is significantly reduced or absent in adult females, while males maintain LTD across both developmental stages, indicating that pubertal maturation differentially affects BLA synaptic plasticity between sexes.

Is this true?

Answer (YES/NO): NO